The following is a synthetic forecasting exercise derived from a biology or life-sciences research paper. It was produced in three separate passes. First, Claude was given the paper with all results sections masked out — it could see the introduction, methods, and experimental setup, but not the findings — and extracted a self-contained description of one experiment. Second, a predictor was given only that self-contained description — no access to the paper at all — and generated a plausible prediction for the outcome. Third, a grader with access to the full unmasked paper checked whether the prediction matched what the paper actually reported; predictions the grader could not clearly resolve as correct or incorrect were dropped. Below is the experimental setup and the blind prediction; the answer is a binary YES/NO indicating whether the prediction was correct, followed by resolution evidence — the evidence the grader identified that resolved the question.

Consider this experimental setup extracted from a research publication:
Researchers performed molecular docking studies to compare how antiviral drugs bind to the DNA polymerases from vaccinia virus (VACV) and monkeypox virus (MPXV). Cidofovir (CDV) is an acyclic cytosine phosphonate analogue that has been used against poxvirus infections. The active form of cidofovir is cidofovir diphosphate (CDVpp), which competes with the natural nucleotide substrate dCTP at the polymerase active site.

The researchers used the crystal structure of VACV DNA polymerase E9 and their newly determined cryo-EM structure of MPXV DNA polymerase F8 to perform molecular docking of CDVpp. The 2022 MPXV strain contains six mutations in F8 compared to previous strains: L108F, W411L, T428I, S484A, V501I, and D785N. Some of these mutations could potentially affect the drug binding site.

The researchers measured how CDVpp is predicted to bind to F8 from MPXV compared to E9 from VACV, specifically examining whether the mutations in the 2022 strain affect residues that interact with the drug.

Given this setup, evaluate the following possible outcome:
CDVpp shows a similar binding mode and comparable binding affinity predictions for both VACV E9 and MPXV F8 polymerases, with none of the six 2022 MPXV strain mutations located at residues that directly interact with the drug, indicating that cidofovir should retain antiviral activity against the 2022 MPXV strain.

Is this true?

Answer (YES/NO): YES